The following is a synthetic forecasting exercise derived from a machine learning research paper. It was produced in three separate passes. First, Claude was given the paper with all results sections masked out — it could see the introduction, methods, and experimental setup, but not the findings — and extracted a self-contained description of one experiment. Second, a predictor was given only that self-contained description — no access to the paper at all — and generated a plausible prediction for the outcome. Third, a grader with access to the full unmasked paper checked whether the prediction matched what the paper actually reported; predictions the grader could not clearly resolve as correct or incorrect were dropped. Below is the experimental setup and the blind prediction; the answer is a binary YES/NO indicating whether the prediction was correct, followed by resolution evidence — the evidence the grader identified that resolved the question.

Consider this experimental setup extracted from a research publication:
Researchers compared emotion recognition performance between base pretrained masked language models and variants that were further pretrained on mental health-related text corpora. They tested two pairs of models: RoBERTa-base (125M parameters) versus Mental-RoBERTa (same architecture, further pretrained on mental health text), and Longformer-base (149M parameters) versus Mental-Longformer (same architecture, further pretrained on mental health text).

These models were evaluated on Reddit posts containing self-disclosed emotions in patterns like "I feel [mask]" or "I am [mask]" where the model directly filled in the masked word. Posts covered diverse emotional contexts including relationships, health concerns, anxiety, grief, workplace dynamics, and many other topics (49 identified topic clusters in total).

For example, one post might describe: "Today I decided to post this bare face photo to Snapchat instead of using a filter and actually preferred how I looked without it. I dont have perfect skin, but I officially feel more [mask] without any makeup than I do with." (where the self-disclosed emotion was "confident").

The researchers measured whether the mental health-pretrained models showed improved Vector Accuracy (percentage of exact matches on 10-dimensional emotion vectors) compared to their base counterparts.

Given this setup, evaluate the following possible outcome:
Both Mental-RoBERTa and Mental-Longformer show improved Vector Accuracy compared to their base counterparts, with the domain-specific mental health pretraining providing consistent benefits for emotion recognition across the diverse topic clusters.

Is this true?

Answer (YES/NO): NO